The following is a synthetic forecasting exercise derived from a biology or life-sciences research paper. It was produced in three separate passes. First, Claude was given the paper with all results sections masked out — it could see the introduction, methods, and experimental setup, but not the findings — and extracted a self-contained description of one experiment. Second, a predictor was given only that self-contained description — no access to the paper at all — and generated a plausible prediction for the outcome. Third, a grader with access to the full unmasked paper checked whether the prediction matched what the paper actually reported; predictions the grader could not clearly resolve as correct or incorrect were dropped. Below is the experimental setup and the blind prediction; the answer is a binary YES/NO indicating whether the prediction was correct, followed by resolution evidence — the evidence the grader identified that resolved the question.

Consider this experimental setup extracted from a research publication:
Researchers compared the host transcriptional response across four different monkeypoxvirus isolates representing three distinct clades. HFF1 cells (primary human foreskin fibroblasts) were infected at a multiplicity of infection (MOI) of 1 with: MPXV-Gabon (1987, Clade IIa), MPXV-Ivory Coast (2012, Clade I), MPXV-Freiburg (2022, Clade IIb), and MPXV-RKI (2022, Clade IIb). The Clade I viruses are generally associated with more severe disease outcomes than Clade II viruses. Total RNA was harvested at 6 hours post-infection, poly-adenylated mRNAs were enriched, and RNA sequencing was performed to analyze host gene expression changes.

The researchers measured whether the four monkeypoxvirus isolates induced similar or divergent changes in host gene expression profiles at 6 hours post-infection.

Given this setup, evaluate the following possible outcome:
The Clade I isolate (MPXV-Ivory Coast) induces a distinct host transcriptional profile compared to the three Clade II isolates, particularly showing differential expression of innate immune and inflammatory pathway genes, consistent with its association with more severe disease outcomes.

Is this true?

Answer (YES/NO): NO